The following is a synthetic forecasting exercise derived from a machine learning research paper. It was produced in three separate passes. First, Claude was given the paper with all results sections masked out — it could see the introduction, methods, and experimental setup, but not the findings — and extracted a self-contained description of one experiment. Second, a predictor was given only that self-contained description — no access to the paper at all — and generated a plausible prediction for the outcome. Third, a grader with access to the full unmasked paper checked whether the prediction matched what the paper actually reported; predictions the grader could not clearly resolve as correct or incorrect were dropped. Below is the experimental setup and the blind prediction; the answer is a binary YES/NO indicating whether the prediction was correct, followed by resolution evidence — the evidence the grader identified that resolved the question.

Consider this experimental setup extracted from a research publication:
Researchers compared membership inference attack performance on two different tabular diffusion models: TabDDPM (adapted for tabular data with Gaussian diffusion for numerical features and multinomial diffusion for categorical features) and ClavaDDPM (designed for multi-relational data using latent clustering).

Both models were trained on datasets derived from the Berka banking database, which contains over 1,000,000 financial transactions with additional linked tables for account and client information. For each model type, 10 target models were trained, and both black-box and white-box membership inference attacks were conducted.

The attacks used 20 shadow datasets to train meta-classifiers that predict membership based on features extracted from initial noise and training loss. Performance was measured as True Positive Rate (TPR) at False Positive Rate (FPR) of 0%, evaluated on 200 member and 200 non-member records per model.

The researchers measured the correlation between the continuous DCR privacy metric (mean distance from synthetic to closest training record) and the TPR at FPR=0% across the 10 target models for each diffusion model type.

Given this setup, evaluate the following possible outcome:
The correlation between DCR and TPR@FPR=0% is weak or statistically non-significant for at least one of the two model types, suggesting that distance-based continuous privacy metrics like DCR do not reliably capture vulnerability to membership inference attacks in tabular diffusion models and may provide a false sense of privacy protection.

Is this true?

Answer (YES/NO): YES